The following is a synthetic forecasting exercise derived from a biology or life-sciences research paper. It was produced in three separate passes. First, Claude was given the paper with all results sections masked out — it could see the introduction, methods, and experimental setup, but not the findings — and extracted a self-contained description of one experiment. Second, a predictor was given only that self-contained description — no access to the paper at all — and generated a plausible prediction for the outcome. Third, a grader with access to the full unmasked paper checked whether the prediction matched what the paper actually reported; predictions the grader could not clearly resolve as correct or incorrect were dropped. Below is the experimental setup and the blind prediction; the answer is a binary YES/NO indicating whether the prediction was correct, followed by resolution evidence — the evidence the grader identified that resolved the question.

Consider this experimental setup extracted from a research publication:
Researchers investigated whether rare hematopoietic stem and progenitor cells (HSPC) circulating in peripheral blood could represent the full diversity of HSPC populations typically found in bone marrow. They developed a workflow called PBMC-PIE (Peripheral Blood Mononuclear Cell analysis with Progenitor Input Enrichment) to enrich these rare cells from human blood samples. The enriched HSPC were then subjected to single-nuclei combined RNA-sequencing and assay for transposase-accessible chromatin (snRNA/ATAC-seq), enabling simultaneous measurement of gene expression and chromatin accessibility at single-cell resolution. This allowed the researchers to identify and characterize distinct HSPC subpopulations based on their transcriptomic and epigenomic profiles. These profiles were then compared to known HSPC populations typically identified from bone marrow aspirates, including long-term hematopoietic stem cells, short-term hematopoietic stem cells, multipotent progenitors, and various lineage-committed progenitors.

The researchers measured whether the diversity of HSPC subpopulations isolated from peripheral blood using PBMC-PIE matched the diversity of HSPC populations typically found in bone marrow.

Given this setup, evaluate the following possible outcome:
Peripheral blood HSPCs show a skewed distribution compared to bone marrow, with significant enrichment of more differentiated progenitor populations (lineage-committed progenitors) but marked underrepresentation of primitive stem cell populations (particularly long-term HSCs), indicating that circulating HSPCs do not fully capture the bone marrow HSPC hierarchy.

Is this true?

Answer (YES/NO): NO